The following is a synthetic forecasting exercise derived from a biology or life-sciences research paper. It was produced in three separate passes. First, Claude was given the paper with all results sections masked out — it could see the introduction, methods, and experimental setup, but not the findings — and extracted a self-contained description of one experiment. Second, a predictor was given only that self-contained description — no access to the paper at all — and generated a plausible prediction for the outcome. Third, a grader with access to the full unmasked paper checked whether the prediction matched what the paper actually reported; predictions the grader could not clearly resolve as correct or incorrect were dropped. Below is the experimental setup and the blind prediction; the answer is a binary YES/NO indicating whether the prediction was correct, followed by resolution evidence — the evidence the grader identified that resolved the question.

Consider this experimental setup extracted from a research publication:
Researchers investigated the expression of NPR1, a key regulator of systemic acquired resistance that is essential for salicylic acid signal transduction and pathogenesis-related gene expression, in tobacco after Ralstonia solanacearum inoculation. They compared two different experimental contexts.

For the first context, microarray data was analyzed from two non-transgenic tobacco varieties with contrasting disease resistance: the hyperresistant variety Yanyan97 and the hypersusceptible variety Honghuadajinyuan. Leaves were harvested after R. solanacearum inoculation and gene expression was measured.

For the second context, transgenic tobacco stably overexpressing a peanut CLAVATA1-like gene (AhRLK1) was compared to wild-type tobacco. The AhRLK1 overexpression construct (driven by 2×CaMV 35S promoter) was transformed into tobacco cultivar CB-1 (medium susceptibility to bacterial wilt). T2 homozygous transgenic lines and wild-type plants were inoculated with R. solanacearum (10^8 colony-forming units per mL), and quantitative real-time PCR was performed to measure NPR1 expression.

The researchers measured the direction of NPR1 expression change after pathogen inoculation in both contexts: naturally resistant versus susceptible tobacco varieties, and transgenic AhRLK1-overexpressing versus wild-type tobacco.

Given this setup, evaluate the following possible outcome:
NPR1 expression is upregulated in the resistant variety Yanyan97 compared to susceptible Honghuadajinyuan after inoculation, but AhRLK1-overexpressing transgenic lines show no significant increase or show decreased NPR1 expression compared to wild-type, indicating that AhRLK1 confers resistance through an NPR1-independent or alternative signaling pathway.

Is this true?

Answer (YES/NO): YES